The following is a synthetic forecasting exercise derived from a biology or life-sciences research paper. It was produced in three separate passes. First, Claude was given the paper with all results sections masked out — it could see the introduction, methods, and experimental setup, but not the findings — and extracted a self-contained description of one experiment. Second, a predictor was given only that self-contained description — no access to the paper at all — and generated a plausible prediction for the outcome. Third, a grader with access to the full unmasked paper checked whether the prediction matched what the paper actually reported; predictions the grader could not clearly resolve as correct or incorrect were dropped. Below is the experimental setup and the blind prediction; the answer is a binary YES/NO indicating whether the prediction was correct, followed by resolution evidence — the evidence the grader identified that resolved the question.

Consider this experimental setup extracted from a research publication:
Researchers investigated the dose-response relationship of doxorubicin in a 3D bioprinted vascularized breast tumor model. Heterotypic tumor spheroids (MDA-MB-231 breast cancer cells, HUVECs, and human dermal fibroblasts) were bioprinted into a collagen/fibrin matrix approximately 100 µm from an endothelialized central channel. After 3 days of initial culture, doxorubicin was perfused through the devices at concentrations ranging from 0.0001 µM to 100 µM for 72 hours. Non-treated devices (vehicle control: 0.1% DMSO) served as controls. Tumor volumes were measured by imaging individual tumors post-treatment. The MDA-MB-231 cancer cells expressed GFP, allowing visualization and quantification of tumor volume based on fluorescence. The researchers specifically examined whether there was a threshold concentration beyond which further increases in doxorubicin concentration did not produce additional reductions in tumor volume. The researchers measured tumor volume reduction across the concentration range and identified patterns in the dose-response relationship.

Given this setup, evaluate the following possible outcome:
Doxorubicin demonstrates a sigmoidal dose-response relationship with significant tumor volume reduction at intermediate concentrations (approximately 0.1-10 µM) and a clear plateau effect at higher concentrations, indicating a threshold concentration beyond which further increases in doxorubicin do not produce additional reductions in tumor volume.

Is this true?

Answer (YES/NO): NO